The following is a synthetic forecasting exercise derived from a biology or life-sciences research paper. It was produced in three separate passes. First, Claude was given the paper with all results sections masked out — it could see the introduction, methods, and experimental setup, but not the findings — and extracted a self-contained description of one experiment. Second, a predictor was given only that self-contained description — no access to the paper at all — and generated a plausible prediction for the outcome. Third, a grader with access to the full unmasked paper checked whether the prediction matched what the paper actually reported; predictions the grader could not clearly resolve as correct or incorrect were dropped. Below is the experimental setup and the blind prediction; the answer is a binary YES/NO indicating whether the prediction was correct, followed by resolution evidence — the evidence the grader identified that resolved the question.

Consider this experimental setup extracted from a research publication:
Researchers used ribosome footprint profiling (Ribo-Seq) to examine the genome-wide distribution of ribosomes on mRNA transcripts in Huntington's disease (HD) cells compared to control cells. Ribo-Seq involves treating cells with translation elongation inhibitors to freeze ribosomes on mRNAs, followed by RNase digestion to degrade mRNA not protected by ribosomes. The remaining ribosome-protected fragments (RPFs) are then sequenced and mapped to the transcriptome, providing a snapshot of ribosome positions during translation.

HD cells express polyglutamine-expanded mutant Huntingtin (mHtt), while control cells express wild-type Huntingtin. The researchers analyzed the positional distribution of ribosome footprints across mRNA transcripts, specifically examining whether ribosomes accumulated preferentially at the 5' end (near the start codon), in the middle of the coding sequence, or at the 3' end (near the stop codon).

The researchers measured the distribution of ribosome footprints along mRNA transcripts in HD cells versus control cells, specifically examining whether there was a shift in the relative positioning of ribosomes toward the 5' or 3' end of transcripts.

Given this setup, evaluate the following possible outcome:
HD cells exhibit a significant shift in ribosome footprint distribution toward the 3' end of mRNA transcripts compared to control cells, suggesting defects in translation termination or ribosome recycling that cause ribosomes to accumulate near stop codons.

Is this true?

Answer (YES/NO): NO